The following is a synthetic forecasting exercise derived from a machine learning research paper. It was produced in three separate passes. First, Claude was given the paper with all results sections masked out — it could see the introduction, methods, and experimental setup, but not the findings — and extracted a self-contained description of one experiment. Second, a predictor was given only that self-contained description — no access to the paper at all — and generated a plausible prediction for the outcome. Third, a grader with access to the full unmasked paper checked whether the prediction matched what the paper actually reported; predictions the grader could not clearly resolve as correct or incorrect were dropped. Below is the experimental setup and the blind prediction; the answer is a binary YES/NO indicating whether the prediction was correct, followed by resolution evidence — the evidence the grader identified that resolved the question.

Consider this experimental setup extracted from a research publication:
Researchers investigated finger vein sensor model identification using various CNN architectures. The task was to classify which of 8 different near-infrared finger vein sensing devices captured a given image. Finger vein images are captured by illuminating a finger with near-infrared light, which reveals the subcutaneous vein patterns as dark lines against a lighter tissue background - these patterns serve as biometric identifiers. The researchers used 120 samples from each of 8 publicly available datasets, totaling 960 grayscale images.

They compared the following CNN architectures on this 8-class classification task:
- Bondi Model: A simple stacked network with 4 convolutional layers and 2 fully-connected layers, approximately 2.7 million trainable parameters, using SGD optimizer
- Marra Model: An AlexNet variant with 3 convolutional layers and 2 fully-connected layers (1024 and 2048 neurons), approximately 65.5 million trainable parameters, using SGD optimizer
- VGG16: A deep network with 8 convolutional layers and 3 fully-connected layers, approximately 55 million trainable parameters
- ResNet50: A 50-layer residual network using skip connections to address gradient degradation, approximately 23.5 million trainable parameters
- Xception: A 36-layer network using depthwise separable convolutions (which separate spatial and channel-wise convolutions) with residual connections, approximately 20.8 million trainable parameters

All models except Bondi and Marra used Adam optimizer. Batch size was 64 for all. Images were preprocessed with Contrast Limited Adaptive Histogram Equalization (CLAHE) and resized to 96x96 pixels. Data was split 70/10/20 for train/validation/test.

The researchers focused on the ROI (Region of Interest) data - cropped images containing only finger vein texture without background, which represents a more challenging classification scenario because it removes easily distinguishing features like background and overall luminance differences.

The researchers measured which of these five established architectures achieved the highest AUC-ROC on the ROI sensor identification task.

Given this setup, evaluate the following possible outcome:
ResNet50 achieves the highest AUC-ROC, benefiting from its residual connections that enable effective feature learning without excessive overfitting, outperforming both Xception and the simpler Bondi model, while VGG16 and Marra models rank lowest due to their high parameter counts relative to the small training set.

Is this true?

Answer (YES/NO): NO